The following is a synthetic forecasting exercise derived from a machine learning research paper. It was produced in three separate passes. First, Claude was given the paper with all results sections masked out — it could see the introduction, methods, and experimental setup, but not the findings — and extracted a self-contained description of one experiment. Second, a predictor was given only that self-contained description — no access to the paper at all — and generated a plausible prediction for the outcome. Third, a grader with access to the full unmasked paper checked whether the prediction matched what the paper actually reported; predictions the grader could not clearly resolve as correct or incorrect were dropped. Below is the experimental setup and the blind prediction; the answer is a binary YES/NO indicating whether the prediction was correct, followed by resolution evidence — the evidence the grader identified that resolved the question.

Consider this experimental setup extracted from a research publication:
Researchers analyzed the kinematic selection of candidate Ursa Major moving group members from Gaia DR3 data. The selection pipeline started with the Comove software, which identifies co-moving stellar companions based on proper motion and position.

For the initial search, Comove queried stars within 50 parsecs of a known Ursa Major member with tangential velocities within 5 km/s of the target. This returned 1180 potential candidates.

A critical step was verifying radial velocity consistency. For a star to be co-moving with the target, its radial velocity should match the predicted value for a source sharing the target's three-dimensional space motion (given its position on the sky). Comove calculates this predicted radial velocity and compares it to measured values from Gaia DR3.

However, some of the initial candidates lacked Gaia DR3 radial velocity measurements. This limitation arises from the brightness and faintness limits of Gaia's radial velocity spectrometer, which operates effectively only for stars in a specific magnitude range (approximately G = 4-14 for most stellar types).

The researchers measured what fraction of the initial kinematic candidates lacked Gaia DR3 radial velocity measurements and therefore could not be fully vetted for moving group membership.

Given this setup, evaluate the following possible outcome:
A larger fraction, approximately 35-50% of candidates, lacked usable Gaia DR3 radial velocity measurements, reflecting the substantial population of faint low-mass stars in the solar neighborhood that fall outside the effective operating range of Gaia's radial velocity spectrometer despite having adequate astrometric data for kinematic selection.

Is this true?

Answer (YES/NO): NO